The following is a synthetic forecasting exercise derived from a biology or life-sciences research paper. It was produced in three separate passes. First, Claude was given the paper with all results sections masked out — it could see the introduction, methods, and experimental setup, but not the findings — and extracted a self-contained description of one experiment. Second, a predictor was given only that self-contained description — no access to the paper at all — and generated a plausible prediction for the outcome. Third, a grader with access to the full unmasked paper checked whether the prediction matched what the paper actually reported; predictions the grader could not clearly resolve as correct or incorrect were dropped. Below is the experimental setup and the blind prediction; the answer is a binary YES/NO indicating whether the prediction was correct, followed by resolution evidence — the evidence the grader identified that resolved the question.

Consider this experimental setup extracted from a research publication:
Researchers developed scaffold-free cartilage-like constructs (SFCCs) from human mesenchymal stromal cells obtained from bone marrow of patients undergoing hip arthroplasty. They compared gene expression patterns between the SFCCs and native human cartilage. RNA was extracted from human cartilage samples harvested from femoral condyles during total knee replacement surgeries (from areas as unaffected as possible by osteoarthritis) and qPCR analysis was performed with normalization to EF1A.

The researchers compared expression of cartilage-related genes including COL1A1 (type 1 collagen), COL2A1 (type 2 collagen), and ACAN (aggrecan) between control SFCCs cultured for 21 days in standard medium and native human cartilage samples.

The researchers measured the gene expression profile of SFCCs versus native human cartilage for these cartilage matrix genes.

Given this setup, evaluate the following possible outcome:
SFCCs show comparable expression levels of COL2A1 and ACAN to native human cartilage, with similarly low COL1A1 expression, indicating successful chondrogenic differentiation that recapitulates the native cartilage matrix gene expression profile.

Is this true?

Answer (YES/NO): NO